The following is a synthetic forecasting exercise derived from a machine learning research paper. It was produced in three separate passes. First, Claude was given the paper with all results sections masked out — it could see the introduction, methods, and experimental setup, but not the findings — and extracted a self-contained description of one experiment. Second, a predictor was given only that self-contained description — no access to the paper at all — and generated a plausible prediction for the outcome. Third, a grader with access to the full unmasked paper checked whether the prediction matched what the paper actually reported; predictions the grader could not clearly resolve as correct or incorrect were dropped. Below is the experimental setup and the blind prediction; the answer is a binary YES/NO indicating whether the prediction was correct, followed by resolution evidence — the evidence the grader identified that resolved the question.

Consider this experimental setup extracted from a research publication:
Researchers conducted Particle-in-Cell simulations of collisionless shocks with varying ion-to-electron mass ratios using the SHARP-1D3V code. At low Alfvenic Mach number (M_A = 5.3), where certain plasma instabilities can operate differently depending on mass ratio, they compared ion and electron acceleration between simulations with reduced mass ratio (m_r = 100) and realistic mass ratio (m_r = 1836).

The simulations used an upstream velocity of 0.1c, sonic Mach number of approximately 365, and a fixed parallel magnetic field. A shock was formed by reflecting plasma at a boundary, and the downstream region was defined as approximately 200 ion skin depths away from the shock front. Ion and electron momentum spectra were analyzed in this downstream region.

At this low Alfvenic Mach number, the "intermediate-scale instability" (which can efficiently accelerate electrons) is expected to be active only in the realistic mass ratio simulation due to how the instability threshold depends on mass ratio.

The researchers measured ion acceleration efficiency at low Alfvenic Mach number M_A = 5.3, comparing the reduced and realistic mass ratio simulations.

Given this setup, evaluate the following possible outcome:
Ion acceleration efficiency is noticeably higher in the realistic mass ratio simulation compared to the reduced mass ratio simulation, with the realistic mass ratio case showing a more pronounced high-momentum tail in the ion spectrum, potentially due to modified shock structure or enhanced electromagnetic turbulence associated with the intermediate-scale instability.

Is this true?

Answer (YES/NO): NO